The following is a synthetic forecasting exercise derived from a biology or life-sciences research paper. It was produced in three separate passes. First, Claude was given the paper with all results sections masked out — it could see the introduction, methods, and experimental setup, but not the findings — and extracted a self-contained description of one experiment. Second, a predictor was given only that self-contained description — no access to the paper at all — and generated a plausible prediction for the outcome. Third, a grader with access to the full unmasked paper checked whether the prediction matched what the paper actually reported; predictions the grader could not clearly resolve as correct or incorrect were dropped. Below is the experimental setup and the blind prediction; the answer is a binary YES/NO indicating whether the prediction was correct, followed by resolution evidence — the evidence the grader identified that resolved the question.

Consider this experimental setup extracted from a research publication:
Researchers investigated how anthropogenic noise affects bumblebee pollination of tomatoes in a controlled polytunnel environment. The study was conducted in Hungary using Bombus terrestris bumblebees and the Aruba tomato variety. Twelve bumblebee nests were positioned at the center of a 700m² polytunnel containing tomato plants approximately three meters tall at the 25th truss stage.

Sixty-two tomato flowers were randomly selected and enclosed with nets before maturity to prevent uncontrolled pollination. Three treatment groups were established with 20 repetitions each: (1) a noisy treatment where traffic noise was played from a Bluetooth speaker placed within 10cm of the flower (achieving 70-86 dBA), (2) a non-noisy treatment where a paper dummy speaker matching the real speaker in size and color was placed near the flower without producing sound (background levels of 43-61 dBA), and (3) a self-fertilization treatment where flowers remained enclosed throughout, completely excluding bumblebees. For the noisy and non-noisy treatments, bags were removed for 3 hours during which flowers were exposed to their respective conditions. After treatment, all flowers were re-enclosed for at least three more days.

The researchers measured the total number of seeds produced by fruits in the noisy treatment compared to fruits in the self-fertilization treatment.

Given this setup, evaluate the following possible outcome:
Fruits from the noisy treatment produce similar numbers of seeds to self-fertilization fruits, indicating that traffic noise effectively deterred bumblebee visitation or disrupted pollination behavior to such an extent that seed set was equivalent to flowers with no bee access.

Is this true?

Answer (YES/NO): NO